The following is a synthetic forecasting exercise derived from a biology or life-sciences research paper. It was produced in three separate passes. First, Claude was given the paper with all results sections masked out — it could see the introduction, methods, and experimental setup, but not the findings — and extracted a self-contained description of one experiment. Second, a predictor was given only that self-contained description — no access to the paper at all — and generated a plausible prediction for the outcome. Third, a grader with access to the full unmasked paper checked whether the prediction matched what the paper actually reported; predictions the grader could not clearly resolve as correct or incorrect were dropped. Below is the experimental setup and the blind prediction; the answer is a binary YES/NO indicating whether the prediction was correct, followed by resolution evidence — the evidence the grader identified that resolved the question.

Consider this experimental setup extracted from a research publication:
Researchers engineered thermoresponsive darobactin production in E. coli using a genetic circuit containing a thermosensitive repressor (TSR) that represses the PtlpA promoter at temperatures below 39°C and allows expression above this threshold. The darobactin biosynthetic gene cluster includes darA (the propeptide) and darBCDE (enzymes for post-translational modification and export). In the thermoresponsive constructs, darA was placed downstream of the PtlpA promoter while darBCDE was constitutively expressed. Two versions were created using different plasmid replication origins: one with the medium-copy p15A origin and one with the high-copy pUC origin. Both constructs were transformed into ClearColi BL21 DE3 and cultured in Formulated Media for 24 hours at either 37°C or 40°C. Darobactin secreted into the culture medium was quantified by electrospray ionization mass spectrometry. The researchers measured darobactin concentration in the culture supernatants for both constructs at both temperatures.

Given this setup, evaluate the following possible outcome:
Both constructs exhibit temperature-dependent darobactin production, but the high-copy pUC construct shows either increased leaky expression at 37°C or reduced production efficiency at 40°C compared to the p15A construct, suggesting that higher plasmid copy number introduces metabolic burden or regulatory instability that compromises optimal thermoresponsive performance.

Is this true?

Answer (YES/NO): NO